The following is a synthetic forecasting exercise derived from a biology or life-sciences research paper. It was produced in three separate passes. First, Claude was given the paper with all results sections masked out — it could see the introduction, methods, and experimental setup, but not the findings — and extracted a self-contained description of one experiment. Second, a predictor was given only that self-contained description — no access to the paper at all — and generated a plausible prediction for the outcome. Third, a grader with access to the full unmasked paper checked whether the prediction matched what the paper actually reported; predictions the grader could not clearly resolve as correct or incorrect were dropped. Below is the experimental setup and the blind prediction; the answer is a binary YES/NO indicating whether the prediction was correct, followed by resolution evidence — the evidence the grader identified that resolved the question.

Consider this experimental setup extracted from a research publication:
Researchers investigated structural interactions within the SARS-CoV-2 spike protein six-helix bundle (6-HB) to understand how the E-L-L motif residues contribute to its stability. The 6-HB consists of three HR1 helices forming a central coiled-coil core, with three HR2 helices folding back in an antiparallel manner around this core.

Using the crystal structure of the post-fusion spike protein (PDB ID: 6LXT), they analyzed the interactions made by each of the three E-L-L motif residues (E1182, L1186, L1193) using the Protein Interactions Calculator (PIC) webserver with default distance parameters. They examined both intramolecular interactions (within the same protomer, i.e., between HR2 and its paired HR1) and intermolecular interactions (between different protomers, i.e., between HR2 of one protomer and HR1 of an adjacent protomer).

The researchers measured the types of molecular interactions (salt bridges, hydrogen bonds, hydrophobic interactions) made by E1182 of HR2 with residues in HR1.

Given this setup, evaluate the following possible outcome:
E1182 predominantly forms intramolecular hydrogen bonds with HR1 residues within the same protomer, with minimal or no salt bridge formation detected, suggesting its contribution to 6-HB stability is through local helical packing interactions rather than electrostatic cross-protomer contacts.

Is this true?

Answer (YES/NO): NO